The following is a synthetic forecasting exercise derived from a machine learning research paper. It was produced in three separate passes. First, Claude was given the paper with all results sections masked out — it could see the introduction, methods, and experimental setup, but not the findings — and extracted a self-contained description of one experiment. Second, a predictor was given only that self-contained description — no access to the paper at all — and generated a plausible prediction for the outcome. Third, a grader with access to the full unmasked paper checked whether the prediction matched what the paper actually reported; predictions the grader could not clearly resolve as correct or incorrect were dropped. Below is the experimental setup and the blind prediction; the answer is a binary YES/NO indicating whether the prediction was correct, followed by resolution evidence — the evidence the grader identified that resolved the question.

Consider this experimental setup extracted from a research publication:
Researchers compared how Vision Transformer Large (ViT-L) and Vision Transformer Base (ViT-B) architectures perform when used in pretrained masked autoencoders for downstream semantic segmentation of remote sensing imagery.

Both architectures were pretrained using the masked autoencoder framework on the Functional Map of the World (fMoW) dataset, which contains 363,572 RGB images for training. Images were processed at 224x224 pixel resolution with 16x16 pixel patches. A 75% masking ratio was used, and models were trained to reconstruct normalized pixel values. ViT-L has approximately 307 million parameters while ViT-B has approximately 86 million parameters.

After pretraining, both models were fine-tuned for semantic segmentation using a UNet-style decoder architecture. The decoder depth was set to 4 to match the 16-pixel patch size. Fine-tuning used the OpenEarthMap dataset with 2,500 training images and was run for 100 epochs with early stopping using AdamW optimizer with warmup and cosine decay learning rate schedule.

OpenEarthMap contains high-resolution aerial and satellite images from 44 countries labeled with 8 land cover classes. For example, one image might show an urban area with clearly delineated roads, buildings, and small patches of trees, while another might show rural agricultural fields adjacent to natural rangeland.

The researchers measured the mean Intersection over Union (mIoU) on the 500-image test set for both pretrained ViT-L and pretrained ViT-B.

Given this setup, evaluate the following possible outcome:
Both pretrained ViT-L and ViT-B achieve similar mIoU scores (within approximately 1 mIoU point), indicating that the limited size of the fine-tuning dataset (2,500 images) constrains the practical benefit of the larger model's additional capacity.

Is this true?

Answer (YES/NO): NO